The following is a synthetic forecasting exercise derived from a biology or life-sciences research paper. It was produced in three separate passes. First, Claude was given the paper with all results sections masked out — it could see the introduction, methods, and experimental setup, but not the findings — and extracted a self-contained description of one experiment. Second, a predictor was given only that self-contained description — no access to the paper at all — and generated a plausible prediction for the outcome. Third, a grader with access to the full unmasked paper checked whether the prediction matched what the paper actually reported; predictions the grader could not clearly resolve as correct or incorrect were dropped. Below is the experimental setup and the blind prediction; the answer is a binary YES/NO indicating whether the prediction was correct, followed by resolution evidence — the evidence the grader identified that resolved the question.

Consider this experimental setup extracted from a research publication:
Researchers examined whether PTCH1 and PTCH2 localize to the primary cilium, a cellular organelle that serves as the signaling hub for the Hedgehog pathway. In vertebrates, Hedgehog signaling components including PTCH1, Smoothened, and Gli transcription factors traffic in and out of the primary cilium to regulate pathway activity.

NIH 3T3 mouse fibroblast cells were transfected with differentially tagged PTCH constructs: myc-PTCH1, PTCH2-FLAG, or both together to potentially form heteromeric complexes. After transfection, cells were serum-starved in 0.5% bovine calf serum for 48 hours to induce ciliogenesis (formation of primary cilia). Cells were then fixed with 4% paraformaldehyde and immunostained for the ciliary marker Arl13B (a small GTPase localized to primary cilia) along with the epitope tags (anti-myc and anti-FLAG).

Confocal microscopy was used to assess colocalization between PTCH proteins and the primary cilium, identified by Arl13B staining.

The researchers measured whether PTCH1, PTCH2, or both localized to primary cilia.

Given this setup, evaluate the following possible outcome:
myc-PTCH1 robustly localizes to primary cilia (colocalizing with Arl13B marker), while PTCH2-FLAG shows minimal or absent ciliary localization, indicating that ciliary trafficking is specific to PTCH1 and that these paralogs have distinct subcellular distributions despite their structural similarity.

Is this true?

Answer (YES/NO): NO